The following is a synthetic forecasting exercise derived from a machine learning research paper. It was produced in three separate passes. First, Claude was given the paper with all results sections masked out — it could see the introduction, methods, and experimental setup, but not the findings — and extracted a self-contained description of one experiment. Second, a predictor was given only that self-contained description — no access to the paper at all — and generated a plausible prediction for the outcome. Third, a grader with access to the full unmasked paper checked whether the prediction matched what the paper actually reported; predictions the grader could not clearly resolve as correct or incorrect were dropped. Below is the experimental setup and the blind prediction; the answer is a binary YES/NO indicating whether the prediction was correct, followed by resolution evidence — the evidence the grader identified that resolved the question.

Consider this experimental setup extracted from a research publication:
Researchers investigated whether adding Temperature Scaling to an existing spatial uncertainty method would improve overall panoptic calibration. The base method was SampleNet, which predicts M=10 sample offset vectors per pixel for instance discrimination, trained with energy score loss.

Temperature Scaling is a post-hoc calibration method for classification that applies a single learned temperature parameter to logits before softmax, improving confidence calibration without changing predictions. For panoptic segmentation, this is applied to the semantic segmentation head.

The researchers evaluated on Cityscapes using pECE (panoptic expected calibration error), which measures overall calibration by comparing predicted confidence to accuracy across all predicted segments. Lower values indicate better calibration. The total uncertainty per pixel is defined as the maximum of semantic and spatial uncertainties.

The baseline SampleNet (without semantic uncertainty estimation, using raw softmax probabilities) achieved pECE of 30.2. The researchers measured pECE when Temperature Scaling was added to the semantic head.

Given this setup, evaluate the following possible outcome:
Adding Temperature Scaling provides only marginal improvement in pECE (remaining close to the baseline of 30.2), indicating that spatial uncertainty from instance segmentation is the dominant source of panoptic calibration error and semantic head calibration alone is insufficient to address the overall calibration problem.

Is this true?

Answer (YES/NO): NO